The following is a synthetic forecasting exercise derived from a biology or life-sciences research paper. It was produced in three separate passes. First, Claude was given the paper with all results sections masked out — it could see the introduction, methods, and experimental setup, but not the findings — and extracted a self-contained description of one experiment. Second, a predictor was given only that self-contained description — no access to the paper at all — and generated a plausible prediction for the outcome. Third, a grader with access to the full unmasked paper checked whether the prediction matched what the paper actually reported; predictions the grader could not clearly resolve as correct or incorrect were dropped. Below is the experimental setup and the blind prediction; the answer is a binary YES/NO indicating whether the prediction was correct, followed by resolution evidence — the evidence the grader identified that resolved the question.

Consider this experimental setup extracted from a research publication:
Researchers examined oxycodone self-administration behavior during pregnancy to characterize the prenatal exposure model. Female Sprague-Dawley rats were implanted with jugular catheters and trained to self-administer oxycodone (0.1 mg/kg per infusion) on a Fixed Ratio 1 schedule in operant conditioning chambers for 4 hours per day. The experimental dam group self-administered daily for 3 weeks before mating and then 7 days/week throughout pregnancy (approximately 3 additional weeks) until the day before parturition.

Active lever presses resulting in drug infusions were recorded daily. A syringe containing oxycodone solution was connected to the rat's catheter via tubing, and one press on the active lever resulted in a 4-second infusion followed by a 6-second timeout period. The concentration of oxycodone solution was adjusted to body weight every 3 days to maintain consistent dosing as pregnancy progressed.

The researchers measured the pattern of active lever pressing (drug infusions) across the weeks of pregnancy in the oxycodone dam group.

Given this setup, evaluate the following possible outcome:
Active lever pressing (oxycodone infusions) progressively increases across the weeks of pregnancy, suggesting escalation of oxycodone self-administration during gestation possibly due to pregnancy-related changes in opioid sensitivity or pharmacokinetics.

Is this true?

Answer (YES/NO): YES